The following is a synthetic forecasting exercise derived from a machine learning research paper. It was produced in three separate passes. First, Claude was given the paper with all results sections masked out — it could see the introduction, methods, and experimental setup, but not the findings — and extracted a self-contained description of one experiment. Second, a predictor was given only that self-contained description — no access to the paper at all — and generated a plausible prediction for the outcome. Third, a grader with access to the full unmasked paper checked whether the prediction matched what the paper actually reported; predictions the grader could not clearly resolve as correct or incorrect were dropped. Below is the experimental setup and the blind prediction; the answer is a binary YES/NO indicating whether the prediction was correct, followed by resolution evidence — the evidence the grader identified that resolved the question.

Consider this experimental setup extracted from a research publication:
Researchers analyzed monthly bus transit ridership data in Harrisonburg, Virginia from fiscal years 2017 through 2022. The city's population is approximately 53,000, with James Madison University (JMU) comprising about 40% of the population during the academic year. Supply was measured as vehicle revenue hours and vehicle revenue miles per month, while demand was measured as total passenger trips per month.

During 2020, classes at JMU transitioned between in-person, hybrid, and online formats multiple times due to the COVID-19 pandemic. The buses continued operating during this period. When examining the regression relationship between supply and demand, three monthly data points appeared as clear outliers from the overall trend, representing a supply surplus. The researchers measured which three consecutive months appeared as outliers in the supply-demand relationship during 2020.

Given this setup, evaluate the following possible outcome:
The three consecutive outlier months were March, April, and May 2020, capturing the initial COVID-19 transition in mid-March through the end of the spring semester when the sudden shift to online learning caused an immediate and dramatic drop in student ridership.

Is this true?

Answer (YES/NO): NO